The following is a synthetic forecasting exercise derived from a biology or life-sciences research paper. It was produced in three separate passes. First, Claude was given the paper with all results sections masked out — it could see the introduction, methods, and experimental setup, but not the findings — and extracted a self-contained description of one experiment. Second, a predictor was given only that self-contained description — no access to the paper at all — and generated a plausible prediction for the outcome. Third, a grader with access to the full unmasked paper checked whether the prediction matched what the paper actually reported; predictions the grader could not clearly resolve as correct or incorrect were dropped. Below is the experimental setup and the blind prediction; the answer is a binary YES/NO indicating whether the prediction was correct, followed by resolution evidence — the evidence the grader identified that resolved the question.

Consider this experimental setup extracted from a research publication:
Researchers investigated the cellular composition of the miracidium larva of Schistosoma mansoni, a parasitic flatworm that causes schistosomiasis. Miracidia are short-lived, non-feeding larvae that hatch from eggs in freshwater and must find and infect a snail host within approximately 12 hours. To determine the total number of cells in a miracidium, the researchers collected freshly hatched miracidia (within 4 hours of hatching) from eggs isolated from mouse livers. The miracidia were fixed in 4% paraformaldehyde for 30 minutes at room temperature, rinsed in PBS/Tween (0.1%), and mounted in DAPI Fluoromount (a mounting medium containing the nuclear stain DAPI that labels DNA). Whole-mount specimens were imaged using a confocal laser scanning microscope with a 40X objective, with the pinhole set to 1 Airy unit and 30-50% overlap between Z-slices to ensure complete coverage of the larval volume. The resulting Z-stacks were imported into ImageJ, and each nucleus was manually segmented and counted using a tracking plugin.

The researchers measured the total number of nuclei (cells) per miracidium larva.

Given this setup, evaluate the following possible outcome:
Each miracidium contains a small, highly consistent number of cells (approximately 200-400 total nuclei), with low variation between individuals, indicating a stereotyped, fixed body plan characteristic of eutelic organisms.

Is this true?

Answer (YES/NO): YES